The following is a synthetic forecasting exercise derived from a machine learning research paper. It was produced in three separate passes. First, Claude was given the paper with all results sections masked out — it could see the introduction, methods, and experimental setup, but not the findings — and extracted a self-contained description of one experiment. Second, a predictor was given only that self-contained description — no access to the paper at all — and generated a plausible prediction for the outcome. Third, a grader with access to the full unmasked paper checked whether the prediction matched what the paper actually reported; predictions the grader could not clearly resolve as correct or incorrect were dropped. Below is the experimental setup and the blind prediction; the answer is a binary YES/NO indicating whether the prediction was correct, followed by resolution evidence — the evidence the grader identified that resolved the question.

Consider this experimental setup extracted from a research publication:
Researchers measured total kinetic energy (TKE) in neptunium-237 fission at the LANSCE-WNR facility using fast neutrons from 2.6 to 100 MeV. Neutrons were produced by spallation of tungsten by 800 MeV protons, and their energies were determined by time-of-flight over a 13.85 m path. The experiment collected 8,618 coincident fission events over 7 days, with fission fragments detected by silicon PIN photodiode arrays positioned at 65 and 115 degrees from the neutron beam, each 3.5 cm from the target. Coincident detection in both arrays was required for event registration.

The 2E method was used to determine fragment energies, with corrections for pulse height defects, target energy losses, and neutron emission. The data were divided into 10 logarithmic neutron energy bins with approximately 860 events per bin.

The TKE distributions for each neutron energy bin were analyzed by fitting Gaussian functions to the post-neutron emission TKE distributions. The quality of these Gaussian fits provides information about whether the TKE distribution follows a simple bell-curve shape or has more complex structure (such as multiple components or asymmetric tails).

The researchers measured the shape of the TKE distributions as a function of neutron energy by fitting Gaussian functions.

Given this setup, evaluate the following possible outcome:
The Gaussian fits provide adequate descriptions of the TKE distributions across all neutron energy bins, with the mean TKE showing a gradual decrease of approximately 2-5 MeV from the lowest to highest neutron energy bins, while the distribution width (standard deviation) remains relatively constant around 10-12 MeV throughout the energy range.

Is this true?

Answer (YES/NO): NO